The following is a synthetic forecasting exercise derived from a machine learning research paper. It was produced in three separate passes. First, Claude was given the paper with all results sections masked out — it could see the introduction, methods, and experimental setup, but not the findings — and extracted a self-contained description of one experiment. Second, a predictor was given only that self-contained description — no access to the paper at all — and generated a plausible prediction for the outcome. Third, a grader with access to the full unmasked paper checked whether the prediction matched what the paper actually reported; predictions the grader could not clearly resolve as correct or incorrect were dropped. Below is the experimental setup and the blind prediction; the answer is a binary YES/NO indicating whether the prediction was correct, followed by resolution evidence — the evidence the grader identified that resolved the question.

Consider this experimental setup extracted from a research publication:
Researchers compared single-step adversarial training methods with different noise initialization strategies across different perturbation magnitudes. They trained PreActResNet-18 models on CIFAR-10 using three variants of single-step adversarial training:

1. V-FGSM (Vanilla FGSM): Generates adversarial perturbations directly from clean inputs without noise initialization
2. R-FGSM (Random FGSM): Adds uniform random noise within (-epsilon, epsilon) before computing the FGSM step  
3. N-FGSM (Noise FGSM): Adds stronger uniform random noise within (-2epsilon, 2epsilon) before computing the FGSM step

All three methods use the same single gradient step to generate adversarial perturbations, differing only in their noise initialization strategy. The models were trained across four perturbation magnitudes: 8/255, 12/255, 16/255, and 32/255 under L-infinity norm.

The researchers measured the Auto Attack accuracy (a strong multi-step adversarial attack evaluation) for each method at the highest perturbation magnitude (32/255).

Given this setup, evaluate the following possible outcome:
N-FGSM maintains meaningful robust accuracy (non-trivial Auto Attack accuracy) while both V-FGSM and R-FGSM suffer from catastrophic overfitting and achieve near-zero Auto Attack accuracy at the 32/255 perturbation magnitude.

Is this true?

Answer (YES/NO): NO